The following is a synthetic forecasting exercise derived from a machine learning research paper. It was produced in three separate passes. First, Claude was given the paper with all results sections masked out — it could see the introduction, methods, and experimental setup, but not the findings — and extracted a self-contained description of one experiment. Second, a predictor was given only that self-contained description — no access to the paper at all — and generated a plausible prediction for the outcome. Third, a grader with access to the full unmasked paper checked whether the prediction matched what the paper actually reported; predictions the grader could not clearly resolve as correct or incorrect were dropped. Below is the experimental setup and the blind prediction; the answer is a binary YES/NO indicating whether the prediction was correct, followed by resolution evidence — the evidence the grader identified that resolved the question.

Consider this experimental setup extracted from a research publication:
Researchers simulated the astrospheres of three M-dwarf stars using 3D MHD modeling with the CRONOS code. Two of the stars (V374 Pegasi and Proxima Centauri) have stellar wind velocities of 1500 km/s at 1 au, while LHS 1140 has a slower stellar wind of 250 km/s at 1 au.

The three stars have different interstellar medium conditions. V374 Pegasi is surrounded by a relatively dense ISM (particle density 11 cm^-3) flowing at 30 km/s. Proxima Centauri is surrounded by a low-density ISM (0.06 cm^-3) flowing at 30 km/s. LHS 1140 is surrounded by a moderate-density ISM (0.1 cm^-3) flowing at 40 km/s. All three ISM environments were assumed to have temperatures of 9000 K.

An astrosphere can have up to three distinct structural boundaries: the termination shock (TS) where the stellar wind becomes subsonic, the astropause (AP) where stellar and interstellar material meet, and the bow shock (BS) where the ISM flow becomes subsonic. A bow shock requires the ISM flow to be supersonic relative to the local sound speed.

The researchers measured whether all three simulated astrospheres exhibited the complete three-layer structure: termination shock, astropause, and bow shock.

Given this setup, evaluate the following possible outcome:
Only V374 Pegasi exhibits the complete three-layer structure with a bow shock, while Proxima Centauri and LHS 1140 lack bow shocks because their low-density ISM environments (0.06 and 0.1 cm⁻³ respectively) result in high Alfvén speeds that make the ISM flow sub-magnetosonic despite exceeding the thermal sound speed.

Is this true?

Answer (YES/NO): NO